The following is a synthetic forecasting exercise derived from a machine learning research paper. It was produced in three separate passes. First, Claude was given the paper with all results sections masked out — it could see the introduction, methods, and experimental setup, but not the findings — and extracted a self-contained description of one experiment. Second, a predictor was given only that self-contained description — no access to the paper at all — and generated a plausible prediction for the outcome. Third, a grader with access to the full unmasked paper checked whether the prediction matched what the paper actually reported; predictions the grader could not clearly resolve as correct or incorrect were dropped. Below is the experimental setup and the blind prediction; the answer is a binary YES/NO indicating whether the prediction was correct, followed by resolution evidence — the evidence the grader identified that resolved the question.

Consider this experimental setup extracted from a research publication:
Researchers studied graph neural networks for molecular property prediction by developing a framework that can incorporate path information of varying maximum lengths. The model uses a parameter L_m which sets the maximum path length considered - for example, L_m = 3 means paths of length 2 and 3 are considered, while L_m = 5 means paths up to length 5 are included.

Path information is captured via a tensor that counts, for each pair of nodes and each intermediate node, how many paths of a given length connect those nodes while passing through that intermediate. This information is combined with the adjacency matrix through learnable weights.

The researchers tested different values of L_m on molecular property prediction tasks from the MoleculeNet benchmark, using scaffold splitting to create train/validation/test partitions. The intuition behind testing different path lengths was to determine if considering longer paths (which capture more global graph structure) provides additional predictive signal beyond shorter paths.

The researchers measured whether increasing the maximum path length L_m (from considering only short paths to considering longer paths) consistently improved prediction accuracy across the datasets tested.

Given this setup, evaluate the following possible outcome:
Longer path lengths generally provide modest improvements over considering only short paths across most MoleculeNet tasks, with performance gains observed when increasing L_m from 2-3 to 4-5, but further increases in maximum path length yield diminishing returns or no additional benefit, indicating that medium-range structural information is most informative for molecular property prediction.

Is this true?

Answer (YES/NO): NO